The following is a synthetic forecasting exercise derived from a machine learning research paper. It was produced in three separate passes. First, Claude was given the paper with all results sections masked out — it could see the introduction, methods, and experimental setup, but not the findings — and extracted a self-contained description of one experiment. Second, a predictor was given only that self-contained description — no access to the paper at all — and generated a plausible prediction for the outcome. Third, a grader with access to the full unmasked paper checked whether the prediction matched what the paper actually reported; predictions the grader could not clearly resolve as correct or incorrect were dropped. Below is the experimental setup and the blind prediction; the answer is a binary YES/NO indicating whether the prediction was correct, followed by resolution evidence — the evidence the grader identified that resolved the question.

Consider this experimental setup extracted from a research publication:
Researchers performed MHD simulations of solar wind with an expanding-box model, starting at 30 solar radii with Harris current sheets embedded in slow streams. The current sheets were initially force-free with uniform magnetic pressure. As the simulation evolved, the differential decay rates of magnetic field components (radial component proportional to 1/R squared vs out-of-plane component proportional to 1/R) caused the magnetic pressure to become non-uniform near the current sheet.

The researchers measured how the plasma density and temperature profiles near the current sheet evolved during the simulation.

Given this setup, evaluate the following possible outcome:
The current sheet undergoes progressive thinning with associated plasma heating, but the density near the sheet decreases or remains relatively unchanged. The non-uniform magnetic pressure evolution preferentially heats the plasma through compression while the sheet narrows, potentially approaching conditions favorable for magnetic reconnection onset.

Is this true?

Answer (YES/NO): NO